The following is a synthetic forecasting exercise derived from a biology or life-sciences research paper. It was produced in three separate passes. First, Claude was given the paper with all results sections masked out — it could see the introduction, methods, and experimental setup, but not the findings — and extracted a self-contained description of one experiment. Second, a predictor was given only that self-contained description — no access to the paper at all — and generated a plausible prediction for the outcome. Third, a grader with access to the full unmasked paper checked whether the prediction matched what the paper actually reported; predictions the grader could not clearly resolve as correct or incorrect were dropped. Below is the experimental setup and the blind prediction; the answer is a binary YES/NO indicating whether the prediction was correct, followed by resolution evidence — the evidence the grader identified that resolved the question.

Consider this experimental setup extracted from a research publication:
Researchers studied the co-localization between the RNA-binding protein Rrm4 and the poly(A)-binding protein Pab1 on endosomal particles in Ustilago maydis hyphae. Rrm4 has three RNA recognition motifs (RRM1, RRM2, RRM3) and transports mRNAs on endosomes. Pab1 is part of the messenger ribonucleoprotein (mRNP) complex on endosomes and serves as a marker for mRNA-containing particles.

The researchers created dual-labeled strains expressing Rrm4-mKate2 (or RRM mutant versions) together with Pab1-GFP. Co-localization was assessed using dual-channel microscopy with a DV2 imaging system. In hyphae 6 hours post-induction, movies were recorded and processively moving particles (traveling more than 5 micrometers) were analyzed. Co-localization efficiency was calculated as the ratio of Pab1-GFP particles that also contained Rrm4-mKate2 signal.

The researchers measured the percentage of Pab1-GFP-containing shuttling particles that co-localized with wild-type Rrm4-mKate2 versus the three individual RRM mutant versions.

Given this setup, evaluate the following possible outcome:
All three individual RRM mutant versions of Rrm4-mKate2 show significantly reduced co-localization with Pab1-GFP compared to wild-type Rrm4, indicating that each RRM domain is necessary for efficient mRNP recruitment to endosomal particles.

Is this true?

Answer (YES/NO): YES